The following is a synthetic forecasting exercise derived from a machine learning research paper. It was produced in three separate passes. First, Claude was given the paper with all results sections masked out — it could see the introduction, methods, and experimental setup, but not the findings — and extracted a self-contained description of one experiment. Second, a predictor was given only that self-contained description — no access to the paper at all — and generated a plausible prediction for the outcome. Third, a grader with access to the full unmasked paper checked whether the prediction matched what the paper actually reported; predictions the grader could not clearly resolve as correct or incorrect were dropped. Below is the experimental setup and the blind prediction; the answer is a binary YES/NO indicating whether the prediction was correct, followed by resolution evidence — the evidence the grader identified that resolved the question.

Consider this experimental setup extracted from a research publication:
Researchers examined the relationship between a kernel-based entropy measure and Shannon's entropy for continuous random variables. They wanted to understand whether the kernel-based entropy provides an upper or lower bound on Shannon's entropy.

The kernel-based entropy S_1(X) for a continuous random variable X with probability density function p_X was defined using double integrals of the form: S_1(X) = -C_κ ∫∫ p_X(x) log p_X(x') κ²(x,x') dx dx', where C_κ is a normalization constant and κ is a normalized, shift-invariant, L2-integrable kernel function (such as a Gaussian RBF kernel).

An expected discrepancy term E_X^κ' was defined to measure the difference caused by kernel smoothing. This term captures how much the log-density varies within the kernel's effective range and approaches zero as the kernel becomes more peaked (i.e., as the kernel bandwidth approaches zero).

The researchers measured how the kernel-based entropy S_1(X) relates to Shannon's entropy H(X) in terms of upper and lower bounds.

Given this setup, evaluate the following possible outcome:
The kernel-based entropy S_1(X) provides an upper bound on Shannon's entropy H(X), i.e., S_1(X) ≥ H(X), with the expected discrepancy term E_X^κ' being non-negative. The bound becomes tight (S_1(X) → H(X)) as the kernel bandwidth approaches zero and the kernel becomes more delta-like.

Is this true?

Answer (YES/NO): YES